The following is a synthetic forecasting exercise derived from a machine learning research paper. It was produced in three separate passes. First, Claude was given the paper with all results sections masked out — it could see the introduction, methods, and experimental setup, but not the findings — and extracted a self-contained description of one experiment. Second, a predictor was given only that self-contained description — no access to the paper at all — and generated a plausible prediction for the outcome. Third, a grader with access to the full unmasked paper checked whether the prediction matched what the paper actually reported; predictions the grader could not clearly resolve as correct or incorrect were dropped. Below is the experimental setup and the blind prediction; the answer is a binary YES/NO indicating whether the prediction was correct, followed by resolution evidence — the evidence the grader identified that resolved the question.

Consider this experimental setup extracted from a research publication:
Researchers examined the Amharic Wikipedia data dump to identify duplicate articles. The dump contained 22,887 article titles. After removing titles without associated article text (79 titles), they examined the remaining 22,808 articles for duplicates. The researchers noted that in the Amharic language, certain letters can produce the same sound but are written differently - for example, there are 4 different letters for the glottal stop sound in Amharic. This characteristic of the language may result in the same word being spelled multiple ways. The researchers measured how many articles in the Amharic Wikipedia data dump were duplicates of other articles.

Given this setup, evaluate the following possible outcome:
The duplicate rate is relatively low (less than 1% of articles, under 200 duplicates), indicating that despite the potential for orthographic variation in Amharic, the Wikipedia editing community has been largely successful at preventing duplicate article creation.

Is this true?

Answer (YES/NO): NO